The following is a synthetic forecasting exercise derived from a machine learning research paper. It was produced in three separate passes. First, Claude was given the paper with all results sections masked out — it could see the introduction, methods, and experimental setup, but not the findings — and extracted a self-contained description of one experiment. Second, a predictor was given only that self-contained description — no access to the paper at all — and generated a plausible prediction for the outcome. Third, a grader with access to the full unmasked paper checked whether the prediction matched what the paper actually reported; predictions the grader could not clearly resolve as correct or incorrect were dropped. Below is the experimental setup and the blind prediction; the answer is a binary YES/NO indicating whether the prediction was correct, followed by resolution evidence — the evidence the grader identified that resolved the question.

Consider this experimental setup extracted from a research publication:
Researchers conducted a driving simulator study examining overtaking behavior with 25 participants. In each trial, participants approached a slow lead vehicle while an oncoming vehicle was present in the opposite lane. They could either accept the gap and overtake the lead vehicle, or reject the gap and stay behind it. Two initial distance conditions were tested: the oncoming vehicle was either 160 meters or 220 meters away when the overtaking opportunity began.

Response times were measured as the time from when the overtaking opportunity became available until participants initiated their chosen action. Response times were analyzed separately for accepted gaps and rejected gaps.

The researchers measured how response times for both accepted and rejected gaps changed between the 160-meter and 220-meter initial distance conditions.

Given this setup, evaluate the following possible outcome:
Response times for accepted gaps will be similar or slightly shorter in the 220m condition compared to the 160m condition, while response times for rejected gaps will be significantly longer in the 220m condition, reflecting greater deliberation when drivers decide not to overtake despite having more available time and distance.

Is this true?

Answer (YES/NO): NO